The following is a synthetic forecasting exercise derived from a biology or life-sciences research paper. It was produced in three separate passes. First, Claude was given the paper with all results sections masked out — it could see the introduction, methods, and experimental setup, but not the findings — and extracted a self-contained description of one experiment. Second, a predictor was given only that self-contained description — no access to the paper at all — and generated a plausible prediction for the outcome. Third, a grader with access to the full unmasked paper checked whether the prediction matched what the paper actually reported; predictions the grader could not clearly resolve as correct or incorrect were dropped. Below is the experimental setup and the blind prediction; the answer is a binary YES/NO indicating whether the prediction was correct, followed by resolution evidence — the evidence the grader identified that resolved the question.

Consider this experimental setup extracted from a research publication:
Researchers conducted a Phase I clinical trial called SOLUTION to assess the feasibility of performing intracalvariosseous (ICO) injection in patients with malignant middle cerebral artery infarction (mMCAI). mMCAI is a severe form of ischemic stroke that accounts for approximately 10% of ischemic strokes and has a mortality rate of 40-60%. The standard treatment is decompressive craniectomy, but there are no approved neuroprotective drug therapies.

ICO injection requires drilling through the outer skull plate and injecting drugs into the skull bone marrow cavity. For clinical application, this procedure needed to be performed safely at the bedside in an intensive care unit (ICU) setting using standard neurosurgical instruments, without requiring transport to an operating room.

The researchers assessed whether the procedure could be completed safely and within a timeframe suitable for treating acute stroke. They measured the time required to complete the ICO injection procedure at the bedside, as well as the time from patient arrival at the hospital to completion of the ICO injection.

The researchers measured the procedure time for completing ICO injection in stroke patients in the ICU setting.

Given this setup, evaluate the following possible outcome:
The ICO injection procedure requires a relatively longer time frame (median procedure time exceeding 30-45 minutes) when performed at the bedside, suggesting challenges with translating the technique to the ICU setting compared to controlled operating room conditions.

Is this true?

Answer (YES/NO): NO